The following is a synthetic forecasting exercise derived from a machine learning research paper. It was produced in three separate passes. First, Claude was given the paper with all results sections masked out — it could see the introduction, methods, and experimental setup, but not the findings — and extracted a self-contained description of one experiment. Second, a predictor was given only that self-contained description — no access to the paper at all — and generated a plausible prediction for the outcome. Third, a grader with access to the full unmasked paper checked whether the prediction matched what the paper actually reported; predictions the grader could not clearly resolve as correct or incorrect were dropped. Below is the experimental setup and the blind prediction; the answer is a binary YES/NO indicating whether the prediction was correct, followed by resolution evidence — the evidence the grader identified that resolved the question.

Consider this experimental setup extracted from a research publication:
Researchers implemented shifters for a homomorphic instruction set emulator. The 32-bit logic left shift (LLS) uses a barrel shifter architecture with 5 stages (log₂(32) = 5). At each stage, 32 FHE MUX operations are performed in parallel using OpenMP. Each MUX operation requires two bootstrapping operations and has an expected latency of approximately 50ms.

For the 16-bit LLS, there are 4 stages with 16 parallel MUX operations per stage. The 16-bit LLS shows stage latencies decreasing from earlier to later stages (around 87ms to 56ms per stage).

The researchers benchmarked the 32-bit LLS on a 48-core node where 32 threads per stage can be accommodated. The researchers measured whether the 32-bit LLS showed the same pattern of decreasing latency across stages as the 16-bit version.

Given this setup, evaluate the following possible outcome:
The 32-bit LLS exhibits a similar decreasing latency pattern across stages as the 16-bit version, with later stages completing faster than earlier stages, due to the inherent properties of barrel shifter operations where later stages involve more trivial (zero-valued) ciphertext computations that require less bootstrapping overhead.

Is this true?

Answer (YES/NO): NO